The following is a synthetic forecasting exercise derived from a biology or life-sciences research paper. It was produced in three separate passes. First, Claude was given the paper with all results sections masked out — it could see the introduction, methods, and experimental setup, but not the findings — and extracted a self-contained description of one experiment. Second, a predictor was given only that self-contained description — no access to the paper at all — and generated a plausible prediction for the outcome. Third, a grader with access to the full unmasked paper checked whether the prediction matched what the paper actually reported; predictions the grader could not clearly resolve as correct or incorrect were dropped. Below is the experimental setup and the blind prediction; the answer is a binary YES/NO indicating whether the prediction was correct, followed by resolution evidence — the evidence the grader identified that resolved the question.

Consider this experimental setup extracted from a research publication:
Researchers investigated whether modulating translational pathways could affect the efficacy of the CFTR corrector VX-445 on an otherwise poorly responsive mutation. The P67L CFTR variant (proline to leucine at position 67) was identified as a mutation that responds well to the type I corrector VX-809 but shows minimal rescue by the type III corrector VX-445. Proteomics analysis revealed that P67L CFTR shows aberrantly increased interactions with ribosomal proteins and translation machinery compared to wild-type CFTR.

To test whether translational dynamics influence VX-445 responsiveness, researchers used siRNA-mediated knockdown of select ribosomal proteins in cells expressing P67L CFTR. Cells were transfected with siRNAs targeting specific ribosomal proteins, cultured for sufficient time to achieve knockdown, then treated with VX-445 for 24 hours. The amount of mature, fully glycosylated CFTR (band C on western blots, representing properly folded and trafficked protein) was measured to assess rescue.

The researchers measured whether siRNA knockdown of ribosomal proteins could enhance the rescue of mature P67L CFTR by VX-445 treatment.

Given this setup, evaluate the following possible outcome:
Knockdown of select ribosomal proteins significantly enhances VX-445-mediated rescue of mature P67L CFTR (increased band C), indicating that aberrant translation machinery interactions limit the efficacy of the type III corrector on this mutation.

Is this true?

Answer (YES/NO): YES